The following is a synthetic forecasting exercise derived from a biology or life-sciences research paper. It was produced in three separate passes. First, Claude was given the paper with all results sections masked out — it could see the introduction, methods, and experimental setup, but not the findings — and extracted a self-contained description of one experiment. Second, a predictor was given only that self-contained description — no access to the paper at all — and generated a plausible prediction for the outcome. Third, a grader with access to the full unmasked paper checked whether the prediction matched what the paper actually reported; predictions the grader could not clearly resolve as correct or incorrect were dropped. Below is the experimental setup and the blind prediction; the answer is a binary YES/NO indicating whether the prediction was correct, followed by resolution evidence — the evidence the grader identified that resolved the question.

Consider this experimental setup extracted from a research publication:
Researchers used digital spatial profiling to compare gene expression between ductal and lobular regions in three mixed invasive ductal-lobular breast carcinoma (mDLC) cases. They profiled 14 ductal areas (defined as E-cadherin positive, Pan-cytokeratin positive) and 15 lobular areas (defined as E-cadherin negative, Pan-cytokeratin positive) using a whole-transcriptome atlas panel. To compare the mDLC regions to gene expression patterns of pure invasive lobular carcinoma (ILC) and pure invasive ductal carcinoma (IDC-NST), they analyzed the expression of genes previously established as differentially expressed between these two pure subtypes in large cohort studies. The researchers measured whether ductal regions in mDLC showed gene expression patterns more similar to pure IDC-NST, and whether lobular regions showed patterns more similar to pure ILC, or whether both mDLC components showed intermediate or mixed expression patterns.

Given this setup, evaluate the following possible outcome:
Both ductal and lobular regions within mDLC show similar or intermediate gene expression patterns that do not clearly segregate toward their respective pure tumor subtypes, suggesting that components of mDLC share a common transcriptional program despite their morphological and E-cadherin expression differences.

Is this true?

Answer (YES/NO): NO